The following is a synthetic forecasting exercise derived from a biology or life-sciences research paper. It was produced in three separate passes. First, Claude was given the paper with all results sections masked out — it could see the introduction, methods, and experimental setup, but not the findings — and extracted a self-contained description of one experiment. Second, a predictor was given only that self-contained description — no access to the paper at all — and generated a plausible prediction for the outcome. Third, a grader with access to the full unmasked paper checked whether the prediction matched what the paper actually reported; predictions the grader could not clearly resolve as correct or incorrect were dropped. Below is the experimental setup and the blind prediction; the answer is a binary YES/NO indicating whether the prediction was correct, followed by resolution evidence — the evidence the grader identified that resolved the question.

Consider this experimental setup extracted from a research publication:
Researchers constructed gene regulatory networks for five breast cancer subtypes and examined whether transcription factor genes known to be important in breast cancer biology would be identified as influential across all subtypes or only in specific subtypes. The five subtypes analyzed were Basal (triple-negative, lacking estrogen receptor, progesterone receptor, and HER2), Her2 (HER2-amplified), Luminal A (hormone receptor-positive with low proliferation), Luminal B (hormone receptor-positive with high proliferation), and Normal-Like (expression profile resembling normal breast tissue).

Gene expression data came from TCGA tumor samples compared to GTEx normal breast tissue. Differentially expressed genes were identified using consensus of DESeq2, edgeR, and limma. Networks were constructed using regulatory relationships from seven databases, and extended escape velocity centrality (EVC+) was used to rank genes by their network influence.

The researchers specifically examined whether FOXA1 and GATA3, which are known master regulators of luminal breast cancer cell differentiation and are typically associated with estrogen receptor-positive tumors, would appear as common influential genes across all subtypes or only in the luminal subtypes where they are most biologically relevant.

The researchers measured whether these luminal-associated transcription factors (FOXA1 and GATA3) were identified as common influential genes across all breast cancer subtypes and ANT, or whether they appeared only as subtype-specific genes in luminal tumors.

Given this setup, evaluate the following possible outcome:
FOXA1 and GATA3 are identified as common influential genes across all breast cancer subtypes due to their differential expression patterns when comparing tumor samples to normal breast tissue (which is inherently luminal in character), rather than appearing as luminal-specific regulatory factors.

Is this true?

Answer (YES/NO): YES